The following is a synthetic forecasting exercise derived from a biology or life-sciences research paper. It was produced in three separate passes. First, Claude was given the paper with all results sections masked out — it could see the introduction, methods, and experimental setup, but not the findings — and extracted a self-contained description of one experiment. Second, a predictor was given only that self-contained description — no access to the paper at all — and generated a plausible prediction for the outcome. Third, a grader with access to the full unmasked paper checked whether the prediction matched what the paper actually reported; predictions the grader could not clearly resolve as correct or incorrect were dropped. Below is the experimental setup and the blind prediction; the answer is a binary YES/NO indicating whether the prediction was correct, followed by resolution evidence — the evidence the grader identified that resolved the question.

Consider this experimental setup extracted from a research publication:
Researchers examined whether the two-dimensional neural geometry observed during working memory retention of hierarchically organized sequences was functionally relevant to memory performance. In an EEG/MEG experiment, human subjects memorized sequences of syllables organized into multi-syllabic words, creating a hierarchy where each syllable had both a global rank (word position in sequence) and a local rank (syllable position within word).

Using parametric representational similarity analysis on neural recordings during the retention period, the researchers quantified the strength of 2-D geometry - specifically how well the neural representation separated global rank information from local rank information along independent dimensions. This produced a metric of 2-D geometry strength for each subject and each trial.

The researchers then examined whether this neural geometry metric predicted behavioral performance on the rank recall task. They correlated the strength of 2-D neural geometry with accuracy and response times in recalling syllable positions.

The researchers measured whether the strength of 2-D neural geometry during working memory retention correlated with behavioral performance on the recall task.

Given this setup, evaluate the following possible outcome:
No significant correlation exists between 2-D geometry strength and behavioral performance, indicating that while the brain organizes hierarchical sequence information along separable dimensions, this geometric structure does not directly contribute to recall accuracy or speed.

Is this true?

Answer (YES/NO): NO